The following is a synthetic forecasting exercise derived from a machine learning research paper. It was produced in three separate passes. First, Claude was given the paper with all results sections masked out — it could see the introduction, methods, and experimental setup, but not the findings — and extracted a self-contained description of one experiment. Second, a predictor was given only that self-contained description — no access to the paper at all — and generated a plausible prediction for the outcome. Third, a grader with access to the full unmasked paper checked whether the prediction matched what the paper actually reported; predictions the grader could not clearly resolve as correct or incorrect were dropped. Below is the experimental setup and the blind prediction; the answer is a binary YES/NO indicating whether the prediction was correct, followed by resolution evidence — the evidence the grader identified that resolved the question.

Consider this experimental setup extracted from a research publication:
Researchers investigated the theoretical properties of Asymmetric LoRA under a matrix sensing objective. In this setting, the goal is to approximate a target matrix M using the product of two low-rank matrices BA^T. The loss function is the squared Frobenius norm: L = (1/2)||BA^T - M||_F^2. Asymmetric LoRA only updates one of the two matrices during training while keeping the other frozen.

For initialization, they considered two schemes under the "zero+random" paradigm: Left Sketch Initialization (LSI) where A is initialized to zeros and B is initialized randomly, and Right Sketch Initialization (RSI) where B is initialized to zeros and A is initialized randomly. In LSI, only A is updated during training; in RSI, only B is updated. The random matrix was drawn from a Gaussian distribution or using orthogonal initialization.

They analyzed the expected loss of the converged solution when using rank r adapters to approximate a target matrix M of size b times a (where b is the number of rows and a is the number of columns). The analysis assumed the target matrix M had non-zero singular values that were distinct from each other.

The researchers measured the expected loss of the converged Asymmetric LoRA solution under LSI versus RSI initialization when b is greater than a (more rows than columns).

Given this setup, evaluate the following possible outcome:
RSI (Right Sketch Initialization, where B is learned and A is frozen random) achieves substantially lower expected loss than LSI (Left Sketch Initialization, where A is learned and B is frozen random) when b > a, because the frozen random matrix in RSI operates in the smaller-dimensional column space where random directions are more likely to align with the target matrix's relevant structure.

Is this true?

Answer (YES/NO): NO